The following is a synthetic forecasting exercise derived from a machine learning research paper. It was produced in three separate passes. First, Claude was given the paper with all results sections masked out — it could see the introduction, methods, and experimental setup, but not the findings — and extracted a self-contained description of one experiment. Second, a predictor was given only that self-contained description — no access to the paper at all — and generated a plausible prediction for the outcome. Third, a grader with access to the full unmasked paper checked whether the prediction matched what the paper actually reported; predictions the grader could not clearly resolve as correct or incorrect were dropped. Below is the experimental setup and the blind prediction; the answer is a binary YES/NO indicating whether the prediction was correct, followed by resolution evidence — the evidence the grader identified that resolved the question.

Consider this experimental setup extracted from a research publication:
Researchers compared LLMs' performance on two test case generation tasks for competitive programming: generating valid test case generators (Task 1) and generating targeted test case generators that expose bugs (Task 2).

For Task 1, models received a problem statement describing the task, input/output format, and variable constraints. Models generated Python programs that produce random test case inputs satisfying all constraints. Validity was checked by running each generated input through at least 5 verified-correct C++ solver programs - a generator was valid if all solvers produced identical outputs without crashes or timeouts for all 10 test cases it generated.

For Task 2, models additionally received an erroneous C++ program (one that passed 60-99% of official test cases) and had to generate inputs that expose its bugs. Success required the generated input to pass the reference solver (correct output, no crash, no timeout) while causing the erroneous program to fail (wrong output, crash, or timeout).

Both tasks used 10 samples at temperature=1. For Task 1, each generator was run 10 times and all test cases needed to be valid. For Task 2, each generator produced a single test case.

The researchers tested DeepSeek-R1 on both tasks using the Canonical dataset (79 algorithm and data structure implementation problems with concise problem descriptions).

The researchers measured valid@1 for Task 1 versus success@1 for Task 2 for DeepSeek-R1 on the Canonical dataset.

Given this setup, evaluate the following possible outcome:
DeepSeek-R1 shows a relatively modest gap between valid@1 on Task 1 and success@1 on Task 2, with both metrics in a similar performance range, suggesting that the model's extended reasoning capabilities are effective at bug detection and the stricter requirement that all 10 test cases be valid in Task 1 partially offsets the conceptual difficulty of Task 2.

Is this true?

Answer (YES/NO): NO